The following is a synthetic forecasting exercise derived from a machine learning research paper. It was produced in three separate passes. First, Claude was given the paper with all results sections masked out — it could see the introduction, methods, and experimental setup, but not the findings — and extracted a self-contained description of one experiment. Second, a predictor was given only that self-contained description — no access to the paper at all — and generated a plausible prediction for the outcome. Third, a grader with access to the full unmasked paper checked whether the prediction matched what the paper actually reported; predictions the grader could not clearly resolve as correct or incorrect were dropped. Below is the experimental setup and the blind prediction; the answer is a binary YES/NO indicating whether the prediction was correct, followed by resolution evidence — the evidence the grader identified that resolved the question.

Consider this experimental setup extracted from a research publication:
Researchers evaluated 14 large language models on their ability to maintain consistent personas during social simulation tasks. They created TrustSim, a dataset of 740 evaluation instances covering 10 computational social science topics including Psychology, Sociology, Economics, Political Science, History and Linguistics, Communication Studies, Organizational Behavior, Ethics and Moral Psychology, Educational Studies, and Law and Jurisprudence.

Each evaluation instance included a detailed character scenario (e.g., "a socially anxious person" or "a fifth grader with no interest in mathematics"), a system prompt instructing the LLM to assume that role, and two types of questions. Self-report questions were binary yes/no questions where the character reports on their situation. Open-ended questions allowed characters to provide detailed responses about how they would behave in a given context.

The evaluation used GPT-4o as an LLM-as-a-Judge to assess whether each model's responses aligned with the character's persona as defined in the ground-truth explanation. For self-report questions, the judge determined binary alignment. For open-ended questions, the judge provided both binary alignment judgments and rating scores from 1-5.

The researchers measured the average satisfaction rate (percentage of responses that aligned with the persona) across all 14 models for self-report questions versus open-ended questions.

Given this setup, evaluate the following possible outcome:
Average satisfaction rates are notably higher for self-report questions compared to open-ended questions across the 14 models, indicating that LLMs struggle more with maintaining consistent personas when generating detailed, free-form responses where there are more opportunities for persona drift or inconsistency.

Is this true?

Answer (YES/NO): NO